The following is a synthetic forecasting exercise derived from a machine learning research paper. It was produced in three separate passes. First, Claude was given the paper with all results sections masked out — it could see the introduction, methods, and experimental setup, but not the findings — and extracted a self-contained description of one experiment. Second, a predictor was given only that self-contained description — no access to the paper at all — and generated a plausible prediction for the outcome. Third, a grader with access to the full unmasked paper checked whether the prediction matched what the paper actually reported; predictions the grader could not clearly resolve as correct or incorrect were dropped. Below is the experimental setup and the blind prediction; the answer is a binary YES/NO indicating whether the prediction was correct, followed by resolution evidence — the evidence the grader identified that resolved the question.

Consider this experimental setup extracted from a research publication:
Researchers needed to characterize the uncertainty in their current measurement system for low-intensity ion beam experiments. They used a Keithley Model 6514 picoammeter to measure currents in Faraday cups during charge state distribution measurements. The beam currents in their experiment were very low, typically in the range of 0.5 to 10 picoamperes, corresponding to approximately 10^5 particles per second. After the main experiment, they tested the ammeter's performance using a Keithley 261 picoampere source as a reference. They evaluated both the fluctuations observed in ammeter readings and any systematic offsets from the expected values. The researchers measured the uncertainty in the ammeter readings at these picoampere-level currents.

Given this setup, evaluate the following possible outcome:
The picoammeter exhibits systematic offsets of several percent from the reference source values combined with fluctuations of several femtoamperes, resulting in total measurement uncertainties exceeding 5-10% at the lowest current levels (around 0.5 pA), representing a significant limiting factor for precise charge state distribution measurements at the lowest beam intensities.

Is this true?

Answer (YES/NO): NO